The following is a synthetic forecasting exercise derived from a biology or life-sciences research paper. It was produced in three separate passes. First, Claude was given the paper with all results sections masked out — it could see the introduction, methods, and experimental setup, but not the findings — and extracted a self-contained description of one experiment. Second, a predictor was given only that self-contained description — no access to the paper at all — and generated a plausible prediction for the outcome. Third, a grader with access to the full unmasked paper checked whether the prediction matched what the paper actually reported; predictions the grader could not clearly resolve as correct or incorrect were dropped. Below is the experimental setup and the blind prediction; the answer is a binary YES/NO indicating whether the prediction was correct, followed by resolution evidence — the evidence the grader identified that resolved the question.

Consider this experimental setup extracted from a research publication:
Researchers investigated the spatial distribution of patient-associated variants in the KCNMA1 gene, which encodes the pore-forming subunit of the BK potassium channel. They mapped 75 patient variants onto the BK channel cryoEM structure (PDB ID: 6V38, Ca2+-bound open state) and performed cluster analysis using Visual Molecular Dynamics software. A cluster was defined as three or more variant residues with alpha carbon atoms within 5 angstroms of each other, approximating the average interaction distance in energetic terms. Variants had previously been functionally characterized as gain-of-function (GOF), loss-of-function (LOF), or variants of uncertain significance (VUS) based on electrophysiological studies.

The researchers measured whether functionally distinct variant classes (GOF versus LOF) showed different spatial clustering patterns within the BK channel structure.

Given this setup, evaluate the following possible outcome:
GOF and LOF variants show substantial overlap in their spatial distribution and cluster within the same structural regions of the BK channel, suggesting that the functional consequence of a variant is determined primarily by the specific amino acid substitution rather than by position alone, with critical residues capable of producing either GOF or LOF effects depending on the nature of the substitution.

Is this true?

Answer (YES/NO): NO